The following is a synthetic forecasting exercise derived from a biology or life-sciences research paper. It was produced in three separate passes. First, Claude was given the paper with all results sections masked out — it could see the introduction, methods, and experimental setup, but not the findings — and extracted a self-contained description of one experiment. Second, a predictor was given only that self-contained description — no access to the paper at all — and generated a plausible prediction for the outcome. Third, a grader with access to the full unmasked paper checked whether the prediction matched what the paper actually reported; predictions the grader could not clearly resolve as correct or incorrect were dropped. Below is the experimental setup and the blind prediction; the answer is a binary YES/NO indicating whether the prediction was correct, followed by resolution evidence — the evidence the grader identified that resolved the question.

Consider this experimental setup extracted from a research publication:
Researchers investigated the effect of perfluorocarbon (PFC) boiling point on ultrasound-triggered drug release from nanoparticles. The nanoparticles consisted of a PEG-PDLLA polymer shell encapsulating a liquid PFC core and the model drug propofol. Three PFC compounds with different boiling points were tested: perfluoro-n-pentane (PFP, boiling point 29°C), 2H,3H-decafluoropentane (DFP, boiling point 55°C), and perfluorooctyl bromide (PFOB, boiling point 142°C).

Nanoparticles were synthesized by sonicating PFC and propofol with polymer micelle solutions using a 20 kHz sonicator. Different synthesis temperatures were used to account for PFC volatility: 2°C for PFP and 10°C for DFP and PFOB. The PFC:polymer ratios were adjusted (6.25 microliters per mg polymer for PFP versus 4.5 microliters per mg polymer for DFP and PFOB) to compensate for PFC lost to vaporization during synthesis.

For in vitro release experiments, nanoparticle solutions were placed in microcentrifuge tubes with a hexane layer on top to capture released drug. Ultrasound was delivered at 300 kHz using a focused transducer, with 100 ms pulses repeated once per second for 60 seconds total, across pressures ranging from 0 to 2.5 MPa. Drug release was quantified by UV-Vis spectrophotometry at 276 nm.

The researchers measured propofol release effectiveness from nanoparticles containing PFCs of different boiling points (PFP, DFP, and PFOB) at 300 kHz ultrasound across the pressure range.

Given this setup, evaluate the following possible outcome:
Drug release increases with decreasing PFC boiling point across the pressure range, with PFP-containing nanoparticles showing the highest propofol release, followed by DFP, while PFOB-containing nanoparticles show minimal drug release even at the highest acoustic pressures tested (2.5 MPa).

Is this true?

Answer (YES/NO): NO